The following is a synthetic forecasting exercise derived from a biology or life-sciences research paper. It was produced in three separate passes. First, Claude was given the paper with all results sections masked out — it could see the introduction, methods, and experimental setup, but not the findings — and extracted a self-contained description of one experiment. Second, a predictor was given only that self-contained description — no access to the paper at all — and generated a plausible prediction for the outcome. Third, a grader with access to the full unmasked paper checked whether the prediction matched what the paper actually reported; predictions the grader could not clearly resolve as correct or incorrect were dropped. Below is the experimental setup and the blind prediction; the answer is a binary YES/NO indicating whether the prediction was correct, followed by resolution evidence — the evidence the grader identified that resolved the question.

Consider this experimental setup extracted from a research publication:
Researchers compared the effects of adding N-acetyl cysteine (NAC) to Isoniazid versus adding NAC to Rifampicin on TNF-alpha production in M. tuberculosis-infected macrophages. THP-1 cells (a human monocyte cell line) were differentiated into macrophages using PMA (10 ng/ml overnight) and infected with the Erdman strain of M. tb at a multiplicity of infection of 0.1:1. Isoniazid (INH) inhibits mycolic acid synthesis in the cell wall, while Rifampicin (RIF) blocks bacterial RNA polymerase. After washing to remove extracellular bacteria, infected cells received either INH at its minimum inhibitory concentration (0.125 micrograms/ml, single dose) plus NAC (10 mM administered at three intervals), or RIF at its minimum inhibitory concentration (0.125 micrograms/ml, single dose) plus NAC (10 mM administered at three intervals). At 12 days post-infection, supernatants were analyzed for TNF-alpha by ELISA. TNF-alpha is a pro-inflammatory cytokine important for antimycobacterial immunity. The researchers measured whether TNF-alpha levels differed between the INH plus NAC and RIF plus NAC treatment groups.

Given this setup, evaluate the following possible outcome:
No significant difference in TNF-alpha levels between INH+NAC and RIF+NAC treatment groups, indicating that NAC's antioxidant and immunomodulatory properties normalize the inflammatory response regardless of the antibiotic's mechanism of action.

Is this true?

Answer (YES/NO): NO